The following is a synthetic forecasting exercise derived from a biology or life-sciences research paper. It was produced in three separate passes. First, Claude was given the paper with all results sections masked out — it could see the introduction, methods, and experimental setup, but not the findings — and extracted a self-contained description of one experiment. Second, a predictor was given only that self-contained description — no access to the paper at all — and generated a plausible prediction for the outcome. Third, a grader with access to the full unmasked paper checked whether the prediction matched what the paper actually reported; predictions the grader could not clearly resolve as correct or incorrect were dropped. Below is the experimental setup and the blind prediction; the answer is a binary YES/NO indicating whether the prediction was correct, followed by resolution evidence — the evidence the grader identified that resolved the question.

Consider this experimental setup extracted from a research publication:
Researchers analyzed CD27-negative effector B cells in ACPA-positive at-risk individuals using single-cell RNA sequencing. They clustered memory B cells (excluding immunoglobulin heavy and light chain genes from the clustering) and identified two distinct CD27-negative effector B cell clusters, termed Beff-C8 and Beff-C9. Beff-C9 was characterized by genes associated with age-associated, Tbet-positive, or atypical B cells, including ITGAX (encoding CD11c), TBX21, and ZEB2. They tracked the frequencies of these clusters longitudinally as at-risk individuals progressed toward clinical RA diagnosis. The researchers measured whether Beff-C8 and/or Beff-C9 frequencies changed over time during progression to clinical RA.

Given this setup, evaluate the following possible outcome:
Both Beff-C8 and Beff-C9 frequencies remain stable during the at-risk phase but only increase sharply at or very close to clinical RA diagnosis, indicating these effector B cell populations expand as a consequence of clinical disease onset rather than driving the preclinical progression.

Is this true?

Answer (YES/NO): NO